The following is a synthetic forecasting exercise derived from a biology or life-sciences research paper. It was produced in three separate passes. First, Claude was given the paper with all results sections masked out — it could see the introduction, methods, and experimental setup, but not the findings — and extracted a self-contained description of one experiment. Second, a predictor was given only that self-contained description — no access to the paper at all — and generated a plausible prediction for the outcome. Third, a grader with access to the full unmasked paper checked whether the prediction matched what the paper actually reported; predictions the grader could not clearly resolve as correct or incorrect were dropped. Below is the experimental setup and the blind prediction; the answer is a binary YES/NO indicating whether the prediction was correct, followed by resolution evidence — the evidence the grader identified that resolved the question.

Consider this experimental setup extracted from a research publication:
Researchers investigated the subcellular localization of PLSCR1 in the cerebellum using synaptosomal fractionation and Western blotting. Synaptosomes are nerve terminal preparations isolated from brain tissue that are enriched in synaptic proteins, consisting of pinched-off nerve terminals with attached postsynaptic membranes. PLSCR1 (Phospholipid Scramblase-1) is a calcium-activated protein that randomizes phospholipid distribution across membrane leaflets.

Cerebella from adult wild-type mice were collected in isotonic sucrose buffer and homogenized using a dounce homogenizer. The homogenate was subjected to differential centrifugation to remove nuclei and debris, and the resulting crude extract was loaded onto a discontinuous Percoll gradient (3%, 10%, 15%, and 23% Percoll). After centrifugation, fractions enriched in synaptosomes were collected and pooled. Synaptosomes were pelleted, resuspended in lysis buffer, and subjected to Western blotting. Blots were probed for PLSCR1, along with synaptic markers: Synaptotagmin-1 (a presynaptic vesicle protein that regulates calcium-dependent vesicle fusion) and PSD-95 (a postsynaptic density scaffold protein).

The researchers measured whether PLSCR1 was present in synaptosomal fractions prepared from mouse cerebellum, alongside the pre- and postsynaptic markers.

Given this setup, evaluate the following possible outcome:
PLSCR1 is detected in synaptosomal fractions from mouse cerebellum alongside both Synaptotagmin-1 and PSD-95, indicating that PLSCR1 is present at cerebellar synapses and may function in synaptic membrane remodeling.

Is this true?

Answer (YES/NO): YES